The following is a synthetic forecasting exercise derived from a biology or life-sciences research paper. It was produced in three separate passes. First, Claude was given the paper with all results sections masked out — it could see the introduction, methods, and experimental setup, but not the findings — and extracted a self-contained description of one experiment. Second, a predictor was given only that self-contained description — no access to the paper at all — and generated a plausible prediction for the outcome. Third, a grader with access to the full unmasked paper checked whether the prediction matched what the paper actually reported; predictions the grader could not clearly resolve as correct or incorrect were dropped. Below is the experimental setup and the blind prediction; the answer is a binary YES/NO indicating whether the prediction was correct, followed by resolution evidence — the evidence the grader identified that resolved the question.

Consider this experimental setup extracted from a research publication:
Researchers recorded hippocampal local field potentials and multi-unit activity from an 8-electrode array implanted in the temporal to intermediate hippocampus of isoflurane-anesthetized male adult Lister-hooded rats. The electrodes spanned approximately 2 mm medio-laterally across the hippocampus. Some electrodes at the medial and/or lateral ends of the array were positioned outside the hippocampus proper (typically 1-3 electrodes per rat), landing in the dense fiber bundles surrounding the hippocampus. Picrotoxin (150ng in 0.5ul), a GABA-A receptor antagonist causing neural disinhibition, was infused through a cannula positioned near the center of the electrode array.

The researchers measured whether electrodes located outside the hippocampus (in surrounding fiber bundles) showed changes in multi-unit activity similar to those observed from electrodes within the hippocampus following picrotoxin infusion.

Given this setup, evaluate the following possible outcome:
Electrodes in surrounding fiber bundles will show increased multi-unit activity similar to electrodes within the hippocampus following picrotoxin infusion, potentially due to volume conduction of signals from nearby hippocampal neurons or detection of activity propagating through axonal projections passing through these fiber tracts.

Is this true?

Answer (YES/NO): NO